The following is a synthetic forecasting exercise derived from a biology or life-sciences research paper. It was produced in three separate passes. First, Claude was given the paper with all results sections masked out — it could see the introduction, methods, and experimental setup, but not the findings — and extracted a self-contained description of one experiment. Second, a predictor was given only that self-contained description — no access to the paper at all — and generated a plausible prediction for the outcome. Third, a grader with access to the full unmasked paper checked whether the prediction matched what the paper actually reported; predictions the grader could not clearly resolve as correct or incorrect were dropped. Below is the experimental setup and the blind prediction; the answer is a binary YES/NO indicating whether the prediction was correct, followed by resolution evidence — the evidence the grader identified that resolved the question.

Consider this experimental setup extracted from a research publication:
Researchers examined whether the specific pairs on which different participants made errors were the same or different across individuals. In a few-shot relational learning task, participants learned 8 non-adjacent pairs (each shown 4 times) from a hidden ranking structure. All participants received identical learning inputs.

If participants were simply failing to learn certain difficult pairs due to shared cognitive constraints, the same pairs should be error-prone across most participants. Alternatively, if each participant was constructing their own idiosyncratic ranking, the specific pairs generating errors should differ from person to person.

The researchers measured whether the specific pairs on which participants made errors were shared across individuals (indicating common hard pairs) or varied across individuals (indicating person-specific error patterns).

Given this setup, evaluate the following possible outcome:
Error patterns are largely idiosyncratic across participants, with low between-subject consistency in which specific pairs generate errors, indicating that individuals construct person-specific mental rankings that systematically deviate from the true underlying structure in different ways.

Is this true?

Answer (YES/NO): YES